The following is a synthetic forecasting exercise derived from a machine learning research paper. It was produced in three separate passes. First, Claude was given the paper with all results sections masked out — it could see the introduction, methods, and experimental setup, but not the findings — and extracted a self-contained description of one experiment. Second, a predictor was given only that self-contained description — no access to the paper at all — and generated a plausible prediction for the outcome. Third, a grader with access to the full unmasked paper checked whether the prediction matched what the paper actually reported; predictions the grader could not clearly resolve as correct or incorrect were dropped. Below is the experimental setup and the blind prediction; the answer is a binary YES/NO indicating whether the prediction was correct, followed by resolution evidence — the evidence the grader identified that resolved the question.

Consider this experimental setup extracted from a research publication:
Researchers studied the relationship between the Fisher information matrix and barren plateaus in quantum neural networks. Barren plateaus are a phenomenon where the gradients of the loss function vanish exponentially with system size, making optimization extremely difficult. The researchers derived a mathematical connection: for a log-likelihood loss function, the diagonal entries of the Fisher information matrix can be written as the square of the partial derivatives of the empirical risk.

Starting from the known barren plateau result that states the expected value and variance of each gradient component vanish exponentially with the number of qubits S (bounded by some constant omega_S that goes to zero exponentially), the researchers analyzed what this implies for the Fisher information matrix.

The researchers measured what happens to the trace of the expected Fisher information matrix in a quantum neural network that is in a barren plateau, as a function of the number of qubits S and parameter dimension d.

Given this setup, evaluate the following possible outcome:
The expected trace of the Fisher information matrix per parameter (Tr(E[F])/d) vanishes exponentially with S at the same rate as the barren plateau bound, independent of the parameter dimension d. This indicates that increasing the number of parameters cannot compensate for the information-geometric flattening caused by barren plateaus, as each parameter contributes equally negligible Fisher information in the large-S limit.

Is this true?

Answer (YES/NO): YES